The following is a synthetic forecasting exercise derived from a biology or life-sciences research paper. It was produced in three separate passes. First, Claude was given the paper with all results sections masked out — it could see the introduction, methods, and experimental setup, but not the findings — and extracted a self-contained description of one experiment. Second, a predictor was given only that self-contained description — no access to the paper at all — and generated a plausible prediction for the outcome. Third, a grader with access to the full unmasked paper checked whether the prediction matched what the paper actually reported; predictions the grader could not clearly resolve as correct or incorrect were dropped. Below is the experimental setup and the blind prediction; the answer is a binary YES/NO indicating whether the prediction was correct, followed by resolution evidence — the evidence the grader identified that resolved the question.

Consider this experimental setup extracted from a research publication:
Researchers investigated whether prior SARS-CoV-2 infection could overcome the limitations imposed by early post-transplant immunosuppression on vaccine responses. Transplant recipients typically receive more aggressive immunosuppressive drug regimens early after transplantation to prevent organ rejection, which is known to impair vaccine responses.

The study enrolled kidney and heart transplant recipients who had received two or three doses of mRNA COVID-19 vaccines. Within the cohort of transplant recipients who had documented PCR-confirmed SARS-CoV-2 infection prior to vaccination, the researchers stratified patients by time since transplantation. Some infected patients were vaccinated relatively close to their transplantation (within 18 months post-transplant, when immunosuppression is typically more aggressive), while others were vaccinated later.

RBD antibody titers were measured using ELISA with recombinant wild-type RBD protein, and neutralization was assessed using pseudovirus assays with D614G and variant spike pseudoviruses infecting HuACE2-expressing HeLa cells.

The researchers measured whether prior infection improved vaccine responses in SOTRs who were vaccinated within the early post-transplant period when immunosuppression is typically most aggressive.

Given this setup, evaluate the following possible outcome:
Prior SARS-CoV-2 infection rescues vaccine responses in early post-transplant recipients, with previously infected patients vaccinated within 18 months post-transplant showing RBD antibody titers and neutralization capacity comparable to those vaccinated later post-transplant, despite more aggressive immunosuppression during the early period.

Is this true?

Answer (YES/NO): YES